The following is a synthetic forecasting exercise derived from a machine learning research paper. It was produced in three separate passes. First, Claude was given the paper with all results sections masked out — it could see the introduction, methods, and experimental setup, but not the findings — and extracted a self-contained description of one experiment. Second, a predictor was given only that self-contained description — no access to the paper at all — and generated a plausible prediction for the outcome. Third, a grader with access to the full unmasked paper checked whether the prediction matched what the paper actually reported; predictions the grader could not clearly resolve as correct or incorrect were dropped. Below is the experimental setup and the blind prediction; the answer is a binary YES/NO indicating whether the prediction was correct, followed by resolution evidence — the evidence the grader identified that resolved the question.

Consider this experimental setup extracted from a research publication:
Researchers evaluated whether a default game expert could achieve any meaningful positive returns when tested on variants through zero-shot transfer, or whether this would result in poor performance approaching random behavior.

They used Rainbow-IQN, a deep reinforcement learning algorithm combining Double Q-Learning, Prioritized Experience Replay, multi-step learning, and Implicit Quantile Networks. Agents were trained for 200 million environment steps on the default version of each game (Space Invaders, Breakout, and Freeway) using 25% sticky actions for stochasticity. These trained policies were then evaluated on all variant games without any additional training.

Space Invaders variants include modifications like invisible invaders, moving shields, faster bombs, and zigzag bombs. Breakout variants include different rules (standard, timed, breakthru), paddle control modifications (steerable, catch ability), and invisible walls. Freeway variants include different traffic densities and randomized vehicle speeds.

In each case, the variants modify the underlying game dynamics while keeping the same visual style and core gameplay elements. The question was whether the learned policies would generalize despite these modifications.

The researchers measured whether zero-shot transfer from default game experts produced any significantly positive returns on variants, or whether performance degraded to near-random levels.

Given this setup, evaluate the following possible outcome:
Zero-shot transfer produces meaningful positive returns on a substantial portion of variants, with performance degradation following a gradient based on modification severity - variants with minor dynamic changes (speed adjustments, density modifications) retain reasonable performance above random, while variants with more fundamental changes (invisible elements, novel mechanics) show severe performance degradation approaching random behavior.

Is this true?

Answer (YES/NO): NO